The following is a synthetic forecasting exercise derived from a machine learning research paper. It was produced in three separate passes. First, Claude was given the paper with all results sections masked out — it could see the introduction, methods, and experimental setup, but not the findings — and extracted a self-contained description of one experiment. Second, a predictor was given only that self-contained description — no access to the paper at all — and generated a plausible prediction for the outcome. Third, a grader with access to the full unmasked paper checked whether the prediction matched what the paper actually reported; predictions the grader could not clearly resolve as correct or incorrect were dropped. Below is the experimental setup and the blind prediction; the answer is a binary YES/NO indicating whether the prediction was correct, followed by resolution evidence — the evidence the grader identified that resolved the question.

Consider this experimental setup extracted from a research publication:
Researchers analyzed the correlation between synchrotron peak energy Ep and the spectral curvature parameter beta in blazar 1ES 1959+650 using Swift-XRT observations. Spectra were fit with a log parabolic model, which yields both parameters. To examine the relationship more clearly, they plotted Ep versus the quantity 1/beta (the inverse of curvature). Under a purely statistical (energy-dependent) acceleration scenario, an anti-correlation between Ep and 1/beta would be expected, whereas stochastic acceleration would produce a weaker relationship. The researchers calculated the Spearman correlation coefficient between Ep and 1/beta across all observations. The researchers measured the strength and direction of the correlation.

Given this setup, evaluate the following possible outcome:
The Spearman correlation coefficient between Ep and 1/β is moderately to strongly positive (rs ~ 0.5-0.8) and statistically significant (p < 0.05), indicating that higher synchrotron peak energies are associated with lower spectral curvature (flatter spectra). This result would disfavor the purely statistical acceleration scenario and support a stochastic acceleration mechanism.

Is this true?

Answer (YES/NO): NO